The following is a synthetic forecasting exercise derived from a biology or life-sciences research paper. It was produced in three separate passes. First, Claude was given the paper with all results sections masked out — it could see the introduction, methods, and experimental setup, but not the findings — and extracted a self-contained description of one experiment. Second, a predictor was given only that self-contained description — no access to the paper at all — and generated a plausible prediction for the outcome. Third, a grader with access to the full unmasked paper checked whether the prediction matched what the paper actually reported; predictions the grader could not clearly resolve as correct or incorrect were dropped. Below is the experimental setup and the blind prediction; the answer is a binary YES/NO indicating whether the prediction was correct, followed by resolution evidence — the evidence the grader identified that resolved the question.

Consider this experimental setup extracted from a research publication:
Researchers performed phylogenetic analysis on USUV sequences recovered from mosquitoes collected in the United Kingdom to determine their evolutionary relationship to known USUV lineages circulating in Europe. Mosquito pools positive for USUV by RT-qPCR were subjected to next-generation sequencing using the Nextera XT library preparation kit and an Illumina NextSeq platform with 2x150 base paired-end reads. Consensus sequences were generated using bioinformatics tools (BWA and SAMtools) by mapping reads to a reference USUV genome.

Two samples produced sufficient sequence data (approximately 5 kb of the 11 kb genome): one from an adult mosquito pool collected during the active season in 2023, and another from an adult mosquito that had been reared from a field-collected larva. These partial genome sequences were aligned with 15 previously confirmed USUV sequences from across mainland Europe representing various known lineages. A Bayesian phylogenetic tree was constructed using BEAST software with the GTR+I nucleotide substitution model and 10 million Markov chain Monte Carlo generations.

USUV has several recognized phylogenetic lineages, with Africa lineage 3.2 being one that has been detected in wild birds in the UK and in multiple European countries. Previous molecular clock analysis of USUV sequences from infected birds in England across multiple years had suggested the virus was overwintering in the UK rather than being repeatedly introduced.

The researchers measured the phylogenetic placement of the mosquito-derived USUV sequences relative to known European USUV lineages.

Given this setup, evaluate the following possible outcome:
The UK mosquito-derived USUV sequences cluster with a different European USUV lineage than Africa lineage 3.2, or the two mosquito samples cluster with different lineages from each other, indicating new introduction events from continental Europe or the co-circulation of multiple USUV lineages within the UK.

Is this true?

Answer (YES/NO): NO